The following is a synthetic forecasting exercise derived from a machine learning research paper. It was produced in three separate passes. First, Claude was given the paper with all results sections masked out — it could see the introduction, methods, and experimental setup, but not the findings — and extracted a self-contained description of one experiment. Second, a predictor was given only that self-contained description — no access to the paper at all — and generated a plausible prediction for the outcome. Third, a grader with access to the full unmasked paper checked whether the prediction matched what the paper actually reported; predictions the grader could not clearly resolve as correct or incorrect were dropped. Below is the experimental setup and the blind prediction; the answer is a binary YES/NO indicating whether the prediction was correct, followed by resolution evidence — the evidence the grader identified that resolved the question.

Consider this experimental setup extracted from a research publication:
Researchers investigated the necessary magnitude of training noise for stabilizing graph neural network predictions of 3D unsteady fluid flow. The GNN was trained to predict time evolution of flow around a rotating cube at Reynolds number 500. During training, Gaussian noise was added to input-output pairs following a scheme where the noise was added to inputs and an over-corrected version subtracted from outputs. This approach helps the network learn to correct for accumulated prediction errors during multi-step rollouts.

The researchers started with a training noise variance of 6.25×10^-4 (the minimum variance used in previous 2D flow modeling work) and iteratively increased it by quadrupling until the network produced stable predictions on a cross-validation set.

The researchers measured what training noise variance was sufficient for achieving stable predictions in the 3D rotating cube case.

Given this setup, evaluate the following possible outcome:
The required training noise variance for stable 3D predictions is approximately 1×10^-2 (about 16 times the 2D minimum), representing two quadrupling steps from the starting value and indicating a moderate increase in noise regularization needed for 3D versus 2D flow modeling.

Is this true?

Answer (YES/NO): NO